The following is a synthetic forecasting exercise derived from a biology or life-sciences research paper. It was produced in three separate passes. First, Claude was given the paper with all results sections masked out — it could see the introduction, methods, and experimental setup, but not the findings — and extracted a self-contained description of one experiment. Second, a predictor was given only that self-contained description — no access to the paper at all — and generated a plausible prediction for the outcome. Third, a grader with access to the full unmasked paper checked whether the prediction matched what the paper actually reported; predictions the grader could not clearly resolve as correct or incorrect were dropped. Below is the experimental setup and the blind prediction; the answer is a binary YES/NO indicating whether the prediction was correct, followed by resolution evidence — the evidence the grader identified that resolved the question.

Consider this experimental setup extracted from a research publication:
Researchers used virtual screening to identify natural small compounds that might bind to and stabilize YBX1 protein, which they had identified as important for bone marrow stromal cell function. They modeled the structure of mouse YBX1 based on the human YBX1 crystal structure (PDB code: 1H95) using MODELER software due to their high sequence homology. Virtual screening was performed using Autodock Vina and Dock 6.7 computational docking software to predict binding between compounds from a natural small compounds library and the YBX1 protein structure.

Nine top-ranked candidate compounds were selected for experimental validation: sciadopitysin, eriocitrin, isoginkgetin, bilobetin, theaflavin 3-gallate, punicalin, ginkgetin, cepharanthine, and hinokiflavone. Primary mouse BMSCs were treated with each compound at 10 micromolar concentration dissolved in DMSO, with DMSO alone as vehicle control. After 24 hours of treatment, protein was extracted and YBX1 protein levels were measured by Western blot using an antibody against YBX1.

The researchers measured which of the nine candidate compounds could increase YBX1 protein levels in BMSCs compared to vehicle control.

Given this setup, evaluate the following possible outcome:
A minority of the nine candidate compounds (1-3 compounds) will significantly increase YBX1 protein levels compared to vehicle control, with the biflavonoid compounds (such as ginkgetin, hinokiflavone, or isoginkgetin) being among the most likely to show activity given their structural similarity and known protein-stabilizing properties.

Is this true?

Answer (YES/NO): NO